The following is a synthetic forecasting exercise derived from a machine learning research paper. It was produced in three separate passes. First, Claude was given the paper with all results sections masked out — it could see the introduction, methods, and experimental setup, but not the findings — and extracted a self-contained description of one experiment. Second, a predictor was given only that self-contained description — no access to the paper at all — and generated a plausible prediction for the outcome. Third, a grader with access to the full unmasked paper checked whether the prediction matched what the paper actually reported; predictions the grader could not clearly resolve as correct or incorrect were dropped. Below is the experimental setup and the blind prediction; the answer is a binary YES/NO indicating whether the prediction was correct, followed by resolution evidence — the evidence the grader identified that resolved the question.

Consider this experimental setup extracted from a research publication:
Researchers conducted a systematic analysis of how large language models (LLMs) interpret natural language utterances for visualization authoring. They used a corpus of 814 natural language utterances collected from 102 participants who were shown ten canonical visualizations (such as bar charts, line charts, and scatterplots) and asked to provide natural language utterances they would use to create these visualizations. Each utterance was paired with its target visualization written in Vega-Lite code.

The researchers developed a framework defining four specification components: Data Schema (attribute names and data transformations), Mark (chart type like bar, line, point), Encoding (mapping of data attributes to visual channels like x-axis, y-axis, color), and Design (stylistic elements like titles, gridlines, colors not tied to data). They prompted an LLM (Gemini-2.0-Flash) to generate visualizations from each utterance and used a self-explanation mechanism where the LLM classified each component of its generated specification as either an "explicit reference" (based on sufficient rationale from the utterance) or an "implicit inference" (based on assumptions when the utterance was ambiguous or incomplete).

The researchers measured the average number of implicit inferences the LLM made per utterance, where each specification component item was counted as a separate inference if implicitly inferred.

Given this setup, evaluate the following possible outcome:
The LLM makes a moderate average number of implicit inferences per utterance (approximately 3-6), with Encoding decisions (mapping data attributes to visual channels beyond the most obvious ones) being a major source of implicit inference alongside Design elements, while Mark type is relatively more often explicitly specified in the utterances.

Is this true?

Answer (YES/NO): NO